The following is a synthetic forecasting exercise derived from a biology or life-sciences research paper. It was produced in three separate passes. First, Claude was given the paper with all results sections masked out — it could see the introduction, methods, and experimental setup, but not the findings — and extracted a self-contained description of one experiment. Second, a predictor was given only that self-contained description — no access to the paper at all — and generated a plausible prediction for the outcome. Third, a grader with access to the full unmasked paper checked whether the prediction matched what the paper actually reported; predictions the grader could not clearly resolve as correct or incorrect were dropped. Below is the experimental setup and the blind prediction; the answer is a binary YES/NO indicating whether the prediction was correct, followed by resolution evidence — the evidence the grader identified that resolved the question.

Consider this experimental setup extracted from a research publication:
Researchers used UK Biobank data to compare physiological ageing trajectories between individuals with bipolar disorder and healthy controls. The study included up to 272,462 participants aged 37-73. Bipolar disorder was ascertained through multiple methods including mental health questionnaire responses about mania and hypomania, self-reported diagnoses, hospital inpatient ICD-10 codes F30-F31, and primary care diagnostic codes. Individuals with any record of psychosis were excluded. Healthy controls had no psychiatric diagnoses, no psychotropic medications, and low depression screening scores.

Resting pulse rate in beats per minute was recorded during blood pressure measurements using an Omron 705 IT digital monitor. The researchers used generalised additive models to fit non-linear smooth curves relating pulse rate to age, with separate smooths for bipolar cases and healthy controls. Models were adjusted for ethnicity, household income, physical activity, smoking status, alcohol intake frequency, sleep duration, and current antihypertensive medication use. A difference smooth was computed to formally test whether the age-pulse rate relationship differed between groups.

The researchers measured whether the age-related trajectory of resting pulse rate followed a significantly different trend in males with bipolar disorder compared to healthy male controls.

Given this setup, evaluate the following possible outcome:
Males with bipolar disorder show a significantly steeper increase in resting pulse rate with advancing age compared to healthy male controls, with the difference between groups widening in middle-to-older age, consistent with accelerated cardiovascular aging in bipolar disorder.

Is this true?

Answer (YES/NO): NO